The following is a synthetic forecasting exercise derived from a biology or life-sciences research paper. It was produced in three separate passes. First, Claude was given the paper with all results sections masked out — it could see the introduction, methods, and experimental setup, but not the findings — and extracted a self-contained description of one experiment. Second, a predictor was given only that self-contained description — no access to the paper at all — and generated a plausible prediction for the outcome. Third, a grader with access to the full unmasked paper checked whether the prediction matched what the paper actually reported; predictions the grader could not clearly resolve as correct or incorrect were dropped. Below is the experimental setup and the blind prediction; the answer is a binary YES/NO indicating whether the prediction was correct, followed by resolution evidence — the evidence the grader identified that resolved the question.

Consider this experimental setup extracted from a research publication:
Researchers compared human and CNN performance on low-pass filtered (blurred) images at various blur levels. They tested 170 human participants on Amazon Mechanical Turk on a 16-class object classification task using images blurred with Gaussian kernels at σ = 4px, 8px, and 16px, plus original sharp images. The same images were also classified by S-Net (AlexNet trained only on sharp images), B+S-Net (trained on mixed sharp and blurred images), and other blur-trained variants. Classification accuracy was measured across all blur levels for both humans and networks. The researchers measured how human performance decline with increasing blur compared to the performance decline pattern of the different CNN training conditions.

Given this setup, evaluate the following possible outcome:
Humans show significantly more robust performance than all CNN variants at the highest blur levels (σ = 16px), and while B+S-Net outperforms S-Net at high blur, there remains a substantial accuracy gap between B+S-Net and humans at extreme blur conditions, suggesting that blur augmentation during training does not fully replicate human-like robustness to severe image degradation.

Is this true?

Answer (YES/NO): NO